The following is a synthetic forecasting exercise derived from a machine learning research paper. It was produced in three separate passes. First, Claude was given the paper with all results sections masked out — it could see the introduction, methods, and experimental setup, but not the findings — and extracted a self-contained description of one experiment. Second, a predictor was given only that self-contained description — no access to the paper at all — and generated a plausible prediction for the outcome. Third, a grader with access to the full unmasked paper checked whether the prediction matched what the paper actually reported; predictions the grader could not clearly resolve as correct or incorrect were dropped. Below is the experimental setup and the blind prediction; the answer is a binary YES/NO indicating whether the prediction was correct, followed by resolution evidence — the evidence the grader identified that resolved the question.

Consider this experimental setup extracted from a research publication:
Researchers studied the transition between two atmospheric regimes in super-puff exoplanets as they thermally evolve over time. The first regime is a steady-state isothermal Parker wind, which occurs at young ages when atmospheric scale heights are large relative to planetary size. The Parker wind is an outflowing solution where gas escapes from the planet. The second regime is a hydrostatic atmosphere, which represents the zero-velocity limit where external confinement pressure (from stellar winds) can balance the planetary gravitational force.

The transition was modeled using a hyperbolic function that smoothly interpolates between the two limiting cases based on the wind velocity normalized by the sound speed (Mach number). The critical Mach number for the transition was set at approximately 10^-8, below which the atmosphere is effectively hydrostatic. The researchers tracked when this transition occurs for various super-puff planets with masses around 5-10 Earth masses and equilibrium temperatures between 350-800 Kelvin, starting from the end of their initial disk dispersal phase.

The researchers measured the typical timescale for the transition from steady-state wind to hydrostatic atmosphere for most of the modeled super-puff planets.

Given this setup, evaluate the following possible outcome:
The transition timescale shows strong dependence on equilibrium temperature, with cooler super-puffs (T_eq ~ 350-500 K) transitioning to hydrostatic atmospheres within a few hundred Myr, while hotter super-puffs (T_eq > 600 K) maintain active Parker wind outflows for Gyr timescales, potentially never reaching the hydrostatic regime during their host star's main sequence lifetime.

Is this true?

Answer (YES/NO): NO